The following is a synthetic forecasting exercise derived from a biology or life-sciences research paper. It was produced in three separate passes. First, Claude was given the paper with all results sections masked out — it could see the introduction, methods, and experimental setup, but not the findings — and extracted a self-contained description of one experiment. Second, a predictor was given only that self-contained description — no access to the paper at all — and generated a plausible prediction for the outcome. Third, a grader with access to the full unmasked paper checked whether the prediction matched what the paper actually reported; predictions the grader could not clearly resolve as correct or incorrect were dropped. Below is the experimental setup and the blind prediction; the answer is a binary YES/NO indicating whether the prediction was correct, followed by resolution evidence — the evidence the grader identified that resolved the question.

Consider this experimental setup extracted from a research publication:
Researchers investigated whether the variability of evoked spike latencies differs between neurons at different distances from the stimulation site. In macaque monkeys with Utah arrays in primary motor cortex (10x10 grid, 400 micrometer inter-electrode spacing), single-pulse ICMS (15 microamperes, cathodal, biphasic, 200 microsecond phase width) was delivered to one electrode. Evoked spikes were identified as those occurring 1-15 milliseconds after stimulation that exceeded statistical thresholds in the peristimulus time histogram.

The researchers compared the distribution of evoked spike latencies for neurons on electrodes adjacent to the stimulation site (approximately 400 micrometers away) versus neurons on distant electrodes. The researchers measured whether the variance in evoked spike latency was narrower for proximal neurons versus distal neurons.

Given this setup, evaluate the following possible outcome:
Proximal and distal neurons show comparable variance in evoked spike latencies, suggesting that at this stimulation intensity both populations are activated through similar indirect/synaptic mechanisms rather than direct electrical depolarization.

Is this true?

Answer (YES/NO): NO